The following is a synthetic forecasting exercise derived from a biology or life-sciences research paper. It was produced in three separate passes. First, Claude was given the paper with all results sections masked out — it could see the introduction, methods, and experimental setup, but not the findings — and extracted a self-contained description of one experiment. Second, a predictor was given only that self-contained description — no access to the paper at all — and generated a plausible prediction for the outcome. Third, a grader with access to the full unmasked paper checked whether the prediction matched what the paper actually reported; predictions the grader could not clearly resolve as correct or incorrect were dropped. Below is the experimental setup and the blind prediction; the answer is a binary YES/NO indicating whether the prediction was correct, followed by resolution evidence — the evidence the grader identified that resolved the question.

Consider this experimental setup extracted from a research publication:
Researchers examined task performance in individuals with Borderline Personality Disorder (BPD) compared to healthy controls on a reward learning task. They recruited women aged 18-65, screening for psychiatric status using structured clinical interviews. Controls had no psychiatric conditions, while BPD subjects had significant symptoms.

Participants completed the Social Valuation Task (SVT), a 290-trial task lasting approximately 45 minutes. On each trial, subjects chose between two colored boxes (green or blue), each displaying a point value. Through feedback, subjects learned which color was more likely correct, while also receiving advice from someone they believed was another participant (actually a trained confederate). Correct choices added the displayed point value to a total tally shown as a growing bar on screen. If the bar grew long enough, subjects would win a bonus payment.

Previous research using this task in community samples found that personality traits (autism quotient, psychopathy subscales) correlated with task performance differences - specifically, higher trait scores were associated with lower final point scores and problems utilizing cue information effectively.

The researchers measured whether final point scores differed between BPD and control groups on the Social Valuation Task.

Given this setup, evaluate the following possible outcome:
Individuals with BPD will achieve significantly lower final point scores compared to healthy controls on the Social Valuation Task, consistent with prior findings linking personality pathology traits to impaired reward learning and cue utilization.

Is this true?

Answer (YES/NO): NO